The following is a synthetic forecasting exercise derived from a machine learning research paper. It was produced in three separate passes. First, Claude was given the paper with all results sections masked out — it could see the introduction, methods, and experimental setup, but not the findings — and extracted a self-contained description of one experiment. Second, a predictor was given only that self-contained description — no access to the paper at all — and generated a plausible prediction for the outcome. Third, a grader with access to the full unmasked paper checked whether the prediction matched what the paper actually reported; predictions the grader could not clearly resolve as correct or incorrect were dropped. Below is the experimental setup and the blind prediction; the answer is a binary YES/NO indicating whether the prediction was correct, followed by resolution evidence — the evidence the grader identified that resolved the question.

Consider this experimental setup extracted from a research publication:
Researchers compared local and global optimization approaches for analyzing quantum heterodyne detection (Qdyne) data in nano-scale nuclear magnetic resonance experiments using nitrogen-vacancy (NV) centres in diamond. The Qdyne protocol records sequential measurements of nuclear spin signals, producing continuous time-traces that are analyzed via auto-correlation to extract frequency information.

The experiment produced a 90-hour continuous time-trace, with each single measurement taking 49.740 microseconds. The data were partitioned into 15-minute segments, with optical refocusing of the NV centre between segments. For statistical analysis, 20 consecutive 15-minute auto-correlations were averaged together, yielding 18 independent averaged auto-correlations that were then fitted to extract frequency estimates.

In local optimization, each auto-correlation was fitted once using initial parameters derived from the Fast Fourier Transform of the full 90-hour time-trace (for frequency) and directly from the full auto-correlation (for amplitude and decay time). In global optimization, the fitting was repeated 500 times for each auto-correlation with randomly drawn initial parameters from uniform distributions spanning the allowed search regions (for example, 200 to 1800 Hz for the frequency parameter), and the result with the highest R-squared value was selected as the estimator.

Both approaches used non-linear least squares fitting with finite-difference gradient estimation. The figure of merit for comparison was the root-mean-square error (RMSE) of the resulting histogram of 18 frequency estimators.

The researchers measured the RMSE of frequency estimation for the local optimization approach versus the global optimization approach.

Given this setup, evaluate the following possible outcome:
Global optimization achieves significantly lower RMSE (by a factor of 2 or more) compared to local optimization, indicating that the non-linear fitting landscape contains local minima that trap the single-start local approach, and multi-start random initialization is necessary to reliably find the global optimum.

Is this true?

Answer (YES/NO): NO